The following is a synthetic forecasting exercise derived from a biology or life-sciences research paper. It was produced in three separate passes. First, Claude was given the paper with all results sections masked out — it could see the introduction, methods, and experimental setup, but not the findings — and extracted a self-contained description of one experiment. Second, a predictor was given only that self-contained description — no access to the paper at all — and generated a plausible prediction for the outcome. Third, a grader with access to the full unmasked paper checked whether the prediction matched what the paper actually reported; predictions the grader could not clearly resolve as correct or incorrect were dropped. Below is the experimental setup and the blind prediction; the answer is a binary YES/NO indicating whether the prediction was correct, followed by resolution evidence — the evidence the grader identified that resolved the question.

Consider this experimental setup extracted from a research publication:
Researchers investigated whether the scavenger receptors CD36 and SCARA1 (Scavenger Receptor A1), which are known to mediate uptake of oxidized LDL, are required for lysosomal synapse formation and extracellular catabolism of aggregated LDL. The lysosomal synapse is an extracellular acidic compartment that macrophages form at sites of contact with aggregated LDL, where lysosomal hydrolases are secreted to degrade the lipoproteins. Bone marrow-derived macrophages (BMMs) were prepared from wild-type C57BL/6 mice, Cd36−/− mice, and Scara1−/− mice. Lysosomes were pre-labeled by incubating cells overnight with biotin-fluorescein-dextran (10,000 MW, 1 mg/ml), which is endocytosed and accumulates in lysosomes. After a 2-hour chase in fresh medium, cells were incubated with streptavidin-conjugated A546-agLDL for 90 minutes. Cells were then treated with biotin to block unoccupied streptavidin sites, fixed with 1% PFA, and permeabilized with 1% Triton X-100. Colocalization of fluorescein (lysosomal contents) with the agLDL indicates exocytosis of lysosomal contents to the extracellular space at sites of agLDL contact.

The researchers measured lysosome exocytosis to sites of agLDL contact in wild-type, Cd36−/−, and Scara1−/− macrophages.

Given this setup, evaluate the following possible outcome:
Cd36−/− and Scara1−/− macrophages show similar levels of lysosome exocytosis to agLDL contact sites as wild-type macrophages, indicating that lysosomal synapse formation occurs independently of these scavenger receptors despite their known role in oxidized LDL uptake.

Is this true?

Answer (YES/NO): YES